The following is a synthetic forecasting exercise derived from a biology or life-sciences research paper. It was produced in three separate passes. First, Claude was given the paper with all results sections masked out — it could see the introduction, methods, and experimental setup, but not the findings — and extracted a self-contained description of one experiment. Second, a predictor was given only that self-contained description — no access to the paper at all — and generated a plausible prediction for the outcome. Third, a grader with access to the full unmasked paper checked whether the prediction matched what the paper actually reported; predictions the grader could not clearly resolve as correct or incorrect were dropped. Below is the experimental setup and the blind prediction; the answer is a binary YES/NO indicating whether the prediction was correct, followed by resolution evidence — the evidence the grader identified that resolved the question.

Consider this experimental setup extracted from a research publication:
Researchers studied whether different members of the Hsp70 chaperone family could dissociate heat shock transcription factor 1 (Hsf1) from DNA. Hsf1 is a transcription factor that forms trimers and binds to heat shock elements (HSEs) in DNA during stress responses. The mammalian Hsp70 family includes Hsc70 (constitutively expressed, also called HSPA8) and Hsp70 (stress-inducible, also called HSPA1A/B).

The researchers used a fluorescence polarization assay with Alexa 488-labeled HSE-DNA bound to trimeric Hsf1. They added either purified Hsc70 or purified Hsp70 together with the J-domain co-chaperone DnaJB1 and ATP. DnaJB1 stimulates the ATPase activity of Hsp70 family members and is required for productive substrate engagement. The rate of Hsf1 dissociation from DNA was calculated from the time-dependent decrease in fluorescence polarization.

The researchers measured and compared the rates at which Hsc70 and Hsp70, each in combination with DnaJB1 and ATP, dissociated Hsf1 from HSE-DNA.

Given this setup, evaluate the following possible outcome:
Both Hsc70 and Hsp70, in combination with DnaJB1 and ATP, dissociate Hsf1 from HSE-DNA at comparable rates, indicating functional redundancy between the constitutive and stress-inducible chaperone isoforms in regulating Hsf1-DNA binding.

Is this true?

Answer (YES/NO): YES